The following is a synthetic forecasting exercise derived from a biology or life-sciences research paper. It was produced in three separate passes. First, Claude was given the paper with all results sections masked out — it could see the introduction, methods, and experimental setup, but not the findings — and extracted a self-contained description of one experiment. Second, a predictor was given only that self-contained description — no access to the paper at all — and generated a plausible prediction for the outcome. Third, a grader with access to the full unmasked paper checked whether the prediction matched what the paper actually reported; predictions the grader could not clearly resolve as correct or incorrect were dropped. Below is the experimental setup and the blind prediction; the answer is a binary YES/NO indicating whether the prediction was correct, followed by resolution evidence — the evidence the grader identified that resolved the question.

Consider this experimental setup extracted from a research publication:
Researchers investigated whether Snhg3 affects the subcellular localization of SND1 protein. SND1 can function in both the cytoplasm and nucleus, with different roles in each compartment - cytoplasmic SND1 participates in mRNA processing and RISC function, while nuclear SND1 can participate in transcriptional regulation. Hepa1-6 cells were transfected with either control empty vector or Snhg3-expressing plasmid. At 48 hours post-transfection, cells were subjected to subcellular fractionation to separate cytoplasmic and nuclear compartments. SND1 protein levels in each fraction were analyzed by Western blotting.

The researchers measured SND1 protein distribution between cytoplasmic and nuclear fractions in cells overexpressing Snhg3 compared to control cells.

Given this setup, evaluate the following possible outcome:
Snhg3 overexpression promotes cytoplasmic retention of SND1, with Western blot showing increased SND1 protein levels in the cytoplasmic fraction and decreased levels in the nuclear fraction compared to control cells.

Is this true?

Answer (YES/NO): NO